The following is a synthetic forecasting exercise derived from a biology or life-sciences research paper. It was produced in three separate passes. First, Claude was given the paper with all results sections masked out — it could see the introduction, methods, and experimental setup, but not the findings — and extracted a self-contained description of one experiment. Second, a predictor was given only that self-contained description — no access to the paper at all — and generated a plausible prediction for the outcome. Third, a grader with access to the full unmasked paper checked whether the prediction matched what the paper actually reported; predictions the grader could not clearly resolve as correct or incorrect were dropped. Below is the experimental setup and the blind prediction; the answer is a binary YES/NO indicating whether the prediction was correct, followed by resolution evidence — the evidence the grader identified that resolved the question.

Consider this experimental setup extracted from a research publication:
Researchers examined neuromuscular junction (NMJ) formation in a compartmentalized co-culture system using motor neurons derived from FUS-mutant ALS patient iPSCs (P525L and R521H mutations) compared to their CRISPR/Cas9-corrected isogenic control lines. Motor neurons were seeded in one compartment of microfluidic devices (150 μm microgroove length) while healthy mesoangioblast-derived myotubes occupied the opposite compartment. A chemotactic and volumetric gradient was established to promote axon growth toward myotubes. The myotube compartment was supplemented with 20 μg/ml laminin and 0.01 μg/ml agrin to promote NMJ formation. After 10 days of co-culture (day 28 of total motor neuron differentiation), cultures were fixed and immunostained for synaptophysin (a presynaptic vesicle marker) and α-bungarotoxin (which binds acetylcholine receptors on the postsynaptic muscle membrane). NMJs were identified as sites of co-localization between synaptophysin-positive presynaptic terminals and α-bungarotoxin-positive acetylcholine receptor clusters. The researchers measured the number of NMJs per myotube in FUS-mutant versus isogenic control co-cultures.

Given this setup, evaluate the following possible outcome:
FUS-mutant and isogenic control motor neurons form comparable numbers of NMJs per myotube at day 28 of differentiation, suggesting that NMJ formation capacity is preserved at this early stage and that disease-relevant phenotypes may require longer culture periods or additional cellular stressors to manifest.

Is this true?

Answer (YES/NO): NO